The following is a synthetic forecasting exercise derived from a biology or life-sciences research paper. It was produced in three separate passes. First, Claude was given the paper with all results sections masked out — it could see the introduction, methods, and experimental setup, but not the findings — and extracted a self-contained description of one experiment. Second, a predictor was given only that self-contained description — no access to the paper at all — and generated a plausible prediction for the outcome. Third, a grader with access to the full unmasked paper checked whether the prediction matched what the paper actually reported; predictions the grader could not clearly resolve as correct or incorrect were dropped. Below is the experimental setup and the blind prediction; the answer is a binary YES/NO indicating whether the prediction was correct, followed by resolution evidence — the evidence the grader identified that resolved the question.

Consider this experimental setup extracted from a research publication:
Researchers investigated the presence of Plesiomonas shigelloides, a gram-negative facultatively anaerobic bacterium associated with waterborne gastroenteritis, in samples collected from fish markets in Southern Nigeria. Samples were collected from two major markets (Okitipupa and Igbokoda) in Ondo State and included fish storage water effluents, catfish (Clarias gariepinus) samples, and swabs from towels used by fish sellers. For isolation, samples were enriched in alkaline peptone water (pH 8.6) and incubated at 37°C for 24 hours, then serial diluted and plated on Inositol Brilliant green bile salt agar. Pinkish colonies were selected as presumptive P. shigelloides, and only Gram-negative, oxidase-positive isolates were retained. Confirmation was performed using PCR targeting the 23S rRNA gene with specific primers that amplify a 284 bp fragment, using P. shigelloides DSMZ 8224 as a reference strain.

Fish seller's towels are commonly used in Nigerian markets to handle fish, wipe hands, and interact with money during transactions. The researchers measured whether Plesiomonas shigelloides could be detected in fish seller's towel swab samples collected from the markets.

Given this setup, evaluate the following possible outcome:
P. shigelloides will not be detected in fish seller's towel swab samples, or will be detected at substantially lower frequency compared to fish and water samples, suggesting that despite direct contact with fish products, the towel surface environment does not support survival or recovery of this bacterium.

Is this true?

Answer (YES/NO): NO